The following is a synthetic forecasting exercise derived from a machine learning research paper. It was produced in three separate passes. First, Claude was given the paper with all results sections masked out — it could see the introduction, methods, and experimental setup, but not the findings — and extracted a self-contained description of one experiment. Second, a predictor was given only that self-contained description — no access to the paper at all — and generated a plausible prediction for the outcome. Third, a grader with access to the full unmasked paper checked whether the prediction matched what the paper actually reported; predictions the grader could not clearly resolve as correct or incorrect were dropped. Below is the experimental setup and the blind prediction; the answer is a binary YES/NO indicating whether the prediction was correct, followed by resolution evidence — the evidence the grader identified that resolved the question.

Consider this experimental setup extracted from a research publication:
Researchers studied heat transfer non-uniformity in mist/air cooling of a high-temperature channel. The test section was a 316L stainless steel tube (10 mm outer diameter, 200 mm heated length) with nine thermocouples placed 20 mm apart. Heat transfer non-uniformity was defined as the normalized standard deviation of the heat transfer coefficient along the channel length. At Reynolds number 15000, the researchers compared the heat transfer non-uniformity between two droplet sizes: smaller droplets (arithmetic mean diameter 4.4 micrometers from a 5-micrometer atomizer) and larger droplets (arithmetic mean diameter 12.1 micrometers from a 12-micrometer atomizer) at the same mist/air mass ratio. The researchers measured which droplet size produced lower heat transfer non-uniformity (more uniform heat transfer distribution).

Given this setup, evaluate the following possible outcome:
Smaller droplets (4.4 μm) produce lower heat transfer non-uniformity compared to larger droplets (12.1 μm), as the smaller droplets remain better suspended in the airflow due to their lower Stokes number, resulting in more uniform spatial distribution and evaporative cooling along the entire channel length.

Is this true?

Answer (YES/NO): YES